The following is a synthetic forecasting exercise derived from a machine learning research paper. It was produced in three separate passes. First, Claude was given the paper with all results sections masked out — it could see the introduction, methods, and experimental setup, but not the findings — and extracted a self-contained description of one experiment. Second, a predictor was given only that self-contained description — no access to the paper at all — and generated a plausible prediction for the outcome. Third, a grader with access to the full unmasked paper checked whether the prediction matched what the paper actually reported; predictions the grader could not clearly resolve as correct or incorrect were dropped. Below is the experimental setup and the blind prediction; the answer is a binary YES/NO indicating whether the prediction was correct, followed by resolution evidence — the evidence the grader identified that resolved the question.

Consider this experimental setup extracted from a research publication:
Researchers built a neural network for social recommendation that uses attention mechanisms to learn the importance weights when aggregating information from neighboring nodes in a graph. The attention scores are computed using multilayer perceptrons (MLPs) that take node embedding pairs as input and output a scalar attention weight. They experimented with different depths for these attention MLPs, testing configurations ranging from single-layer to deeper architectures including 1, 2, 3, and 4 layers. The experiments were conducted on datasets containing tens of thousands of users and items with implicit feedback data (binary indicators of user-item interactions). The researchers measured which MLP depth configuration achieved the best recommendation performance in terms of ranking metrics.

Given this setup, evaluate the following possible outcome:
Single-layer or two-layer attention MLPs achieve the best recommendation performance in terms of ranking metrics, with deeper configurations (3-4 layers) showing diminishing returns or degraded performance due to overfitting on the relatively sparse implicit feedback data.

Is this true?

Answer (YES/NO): YES